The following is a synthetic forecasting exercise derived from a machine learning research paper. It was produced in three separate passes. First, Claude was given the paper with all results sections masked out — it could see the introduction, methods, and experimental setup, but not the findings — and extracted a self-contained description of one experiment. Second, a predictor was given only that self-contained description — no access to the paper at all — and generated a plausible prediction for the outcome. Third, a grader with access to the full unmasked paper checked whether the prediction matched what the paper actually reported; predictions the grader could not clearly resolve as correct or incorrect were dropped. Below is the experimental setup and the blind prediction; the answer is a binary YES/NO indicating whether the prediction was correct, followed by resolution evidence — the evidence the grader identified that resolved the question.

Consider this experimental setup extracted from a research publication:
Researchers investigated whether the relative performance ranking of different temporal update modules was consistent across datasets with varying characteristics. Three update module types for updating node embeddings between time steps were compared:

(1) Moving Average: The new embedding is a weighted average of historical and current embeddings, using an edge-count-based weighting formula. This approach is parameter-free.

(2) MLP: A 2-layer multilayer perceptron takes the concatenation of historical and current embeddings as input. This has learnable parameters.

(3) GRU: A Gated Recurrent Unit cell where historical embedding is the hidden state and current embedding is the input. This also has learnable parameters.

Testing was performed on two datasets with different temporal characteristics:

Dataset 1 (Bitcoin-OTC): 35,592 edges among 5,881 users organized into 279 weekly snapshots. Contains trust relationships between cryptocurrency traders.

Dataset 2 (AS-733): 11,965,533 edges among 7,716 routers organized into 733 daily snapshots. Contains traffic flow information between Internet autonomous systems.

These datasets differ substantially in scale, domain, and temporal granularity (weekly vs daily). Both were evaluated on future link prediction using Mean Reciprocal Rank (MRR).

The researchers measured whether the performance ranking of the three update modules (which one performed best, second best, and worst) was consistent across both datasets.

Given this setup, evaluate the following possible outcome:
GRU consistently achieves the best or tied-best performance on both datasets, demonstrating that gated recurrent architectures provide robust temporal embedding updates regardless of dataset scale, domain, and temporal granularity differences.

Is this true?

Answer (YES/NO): YES